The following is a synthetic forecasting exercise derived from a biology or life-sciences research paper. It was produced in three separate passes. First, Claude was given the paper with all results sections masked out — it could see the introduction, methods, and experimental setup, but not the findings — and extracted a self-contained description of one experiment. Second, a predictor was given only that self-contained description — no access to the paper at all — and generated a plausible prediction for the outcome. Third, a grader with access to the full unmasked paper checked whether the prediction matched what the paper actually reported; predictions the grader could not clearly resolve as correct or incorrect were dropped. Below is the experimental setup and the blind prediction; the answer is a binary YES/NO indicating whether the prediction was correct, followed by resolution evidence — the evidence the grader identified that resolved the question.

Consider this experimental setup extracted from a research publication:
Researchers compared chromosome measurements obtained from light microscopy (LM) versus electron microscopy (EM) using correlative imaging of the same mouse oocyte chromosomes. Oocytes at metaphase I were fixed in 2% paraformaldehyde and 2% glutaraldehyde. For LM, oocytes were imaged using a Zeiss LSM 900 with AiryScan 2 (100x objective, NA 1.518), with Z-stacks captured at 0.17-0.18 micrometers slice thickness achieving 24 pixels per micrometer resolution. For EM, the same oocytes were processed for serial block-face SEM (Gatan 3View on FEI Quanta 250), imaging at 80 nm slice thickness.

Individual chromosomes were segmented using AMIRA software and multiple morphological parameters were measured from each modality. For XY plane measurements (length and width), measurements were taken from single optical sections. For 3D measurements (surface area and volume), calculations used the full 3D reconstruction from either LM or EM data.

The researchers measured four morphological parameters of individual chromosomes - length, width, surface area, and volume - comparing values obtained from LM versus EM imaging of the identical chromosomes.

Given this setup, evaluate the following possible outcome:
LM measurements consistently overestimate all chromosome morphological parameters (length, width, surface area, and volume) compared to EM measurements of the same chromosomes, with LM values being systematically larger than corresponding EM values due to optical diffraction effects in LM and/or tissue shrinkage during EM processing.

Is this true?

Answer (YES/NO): NO